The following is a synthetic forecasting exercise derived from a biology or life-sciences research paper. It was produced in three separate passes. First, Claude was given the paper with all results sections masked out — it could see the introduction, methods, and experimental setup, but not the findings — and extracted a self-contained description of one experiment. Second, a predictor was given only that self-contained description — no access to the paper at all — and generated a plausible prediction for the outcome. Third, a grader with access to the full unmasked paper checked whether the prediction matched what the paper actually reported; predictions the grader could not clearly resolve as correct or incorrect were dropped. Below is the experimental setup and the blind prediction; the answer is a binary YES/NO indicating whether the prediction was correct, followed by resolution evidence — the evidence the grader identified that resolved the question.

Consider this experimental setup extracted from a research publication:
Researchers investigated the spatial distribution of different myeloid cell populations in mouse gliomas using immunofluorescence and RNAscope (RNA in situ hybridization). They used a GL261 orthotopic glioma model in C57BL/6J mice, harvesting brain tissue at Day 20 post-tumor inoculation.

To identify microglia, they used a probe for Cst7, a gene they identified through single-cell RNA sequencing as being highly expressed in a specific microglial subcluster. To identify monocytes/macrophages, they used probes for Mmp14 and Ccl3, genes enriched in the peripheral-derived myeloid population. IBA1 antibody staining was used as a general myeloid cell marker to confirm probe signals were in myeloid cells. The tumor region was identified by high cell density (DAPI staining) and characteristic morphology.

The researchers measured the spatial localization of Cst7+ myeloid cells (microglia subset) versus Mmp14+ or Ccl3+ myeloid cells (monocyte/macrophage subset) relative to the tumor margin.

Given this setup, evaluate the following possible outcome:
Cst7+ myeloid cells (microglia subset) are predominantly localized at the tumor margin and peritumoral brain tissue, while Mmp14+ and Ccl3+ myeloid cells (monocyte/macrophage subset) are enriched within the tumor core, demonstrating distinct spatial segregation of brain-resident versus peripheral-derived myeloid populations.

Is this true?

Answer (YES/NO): NO